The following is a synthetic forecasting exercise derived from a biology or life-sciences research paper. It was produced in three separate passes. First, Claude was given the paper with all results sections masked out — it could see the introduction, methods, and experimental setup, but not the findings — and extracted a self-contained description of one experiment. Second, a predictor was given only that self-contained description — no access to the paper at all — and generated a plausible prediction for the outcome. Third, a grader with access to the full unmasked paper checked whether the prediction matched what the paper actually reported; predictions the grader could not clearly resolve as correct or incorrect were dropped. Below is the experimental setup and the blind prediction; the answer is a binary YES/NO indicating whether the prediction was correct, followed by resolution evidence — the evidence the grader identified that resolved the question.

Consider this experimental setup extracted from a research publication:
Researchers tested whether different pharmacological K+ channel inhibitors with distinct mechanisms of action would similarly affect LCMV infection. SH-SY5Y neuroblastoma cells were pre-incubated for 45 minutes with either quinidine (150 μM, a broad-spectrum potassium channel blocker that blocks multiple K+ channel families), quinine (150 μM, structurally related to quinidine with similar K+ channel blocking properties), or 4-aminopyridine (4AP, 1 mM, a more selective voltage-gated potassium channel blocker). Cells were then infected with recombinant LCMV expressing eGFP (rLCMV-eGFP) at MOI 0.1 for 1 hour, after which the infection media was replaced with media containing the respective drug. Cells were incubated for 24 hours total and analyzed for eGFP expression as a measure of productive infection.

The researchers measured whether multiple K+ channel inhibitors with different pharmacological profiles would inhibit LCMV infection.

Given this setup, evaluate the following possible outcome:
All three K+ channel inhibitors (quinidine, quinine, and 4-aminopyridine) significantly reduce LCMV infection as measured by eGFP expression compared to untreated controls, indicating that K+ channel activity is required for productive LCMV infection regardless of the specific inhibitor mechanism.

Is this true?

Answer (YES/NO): YES